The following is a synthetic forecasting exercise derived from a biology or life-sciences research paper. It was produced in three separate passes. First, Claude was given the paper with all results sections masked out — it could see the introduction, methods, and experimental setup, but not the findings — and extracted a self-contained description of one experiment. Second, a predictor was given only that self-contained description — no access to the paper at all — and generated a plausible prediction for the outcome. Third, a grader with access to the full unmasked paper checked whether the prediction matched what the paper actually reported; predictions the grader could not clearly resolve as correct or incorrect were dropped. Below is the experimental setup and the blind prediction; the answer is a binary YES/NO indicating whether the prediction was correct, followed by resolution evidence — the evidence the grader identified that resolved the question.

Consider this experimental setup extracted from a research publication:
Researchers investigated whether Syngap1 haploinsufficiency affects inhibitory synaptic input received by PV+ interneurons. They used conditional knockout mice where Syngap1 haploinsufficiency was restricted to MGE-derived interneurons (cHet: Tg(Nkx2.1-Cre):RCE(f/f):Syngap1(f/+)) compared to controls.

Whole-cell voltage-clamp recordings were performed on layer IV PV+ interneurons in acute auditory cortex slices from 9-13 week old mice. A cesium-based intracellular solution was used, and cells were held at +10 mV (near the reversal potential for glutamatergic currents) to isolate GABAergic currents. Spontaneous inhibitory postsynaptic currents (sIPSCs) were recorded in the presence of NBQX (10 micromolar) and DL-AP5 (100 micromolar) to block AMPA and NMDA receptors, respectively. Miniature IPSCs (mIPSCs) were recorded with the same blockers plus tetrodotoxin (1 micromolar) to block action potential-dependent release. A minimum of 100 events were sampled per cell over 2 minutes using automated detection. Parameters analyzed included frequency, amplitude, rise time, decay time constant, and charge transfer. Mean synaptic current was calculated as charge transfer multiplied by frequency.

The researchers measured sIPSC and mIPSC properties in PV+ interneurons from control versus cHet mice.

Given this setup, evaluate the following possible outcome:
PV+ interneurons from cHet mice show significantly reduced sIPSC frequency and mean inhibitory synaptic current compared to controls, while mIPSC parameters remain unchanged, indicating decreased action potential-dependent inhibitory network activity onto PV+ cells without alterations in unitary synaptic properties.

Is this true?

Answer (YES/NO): NO